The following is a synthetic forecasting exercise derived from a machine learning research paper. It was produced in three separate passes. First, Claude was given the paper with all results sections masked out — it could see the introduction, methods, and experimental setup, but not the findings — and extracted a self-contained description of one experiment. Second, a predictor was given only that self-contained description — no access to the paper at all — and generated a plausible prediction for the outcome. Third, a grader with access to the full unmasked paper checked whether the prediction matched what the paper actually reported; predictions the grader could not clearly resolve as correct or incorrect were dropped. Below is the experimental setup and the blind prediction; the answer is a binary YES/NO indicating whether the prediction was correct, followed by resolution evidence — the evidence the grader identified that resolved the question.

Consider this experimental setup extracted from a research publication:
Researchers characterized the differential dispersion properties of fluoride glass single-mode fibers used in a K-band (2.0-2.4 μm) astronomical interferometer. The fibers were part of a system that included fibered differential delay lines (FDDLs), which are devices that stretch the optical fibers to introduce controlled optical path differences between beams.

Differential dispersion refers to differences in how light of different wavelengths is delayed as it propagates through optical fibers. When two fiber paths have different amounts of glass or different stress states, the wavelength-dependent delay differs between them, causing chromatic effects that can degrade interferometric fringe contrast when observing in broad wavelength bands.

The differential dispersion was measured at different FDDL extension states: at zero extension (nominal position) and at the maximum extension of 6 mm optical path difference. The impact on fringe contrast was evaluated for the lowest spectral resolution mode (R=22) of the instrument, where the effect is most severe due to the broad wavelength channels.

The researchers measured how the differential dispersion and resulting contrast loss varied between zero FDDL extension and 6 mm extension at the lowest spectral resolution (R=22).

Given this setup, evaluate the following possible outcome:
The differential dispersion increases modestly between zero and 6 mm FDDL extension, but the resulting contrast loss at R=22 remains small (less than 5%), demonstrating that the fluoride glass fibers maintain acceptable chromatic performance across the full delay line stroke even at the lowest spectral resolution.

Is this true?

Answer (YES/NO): NO